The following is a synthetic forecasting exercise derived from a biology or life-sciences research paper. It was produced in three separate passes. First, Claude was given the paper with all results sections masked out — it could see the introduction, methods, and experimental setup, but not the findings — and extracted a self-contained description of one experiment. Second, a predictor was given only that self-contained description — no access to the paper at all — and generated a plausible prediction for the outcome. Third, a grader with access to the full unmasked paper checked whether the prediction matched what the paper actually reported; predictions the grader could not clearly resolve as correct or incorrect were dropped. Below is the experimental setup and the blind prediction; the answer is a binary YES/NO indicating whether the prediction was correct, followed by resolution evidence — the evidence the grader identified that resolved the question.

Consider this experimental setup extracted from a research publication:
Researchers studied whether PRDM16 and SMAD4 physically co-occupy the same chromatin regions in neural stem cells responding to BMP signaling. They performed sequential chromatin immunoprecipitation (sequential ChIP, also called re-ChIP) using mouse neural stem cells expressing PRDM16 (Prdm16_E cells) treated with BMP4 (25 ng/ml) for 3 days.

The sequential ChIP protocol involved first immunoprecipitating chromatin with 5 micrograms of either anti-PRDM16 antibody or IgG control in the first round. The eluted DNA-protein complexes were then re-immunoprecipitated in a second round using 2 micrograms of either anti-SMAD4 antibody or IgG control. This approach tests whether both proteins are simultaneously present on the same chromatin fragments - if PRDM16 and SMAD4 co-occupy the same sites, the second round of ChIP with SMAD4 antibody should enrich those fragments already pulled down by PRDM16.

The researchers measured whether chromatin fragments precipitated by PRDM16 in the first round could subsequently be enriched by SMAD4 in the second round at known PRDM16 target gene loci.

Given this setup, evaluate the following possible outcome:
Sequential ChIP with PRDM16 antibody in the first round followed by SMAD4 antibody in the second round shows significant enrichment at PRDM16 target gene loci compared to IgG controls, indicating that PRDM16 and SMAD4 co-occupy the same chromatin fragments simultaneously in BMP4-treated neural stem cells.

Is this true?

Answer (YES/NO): YES